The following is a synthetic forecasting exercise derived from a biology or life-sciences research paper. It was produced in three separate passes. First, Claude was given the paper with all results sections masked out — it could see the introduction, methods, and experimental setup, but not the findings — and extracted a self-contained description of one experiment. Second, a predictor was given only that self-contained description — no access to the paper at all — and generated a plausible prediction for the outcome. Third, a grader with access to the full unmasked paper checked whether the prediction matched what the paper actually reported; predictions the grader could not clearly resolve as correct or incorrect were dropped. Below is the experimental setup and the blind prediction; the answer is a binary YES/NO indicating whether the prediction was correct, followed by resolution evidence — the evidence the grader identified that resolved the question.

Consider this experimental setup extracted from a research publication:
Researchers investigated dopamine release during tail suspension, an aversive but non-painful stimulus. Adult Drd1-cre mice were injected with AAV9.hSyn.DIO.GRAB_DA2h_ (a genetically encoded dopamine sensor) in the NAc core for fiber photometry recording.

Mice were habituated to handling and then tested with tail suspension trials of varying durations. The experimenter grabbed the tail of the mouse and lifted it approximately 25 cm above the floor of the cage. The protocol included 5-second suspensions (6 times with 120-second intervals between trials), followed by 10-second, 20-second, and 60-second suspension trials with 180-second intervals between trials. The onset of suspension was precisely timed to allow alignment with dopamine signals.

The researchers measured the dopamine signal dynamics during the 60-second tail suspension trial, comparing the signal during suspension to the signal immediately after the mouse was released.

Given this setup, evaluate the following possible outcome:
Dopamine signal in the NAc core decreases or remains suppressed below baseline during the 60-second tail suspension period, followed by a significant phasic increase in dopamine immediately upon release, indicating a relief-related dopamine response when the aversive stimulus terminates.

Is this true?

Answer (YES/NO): YES